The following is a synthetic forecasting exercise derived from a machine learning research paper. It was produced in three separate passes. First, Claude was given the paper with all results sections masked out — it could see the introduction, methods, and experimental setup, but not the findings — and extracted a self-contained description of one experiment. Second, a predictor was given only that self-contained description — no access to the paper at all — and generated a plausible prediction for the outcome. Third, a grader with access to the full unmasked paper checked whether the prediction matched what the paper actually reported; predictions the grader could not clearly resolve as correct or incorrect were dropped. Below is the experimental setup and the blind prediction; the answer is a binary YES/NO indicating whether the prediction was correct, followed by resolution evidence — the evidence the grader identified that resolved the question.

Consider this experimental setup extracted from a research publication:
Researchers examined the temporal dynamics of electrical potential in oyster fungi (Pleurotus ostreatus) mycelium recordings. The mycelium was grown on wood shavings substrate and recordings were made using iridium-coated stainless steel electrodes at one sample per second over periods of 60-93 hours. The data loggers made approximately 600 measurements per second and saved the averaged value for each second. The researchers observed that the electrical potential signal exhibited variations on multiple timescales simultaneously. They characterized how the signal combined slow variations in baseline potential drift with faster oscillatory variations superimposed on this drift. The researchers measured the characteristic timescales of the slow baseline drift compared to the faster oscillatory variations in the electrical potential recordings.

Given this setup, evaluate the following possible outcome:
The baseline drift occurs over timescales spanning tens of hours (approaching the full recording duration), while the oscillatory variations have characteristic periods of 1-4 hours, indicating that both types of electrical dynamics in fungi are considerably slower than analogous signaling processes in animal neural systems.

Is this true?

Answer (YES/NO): NO